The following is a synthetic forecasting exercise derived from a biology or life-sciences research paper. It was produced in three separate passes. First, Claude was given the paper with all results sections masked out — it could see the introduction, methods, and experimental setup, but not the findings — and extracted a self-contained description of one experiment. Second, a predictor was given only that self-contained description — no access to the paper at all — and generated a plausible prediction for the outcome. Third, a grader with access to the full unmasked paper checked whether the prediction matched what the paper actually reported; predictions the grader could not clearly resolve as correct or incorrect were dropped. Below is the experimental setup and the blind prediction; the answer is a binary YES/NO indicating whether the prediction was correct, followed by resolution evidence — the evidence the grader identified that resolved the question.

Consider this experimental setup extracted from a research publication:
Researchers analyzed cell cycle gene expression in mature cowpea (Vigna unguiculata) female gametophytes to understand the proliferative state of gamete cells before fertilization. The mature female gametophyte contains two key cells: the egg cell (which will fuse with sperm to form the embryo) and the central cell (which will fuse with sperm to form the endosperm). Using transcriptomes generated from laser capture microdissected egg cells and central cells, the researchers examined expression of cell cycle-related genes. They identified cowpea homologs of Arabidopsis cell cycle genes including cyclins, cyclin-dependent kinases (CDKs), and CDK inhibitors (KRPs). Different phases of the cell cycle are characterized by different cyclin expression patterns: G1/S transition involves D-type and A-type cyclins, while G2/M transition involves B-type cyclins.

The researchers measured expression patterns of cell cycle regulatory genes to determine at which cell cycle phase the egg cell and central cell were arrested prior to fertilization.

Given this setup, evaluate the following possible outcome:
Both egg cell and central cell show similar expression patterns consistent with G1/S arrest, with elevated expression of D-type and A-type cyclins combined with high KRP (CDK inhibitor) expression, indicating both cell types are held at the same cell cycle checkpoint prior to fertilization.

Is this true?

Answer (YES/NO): NO